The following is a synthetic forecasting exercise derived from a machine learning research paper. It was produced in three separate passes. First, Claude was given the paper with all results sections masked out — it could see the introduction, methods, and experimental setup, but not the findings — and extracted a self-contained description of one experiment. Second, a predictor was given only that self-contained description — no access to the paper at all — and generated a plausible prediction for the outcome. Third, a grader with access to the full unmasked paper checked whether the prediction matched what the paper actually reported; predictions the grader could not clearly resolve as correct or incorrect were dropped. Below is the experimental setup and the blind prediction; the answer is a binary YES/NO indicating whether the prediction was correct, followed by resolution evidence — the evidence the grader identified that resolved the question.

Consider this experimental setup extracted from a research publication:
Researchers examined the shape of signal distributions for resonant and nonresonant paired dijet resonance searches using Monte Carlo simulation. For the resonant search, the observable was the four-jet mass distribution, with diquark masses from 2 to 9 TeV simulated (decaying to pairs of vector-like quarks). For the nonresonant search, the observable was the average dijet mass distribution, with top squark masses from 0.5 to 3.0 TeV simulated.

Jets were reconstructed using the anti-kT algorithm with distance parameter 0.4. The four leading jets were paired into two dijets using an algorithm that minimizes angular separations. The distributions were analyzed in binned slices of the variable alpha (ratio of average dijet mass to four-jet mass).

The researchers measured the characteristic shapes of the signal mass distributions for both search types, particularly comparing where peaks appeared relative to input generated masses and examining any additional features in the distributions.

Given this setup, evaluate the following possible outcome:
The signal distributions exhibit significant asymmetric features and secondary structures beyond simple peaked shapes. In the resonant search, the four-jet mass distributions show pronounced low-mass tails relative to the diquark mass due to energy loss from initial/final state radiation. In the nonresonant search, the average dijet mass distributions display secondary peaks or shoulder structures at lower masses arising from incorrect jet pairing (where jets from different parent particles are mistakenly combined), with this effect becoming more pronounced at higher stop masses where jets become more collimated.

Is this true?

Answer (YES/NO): YES